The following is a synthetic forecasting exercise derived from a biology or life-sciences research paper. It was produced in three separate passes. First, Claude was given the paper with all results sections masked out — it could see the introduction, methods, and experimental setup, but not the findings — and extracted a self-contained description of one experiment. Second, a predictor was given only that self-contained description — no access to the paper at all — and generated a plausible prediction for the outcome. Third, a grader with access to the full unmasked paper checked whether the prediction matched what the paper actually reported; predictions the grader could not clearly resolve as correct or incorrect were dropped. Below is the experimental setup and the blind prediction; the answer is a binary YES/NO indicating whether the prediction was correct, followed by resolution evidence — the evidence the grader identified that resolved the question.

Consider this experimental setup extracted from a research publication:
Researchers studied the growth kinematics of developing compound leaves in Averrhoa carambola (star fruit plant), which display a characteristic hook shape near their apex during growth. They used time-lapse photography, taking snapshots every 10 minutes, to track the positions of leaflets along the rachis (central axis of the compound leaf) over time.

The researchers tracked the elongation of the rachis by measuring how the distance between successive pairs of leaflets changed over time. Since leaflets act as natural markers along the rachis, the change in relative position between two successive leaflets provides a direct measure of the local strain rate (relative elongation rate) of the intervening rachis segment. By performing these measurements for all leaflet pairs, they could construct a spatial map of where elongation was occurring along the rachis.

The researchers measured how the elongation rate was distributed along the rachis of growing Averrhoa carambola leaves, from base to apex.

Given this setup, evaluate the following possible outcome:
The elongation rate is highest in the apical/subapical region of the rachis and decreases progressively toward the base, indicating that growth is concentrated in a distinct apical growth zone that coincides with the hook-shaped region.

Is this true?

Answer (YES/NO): YES